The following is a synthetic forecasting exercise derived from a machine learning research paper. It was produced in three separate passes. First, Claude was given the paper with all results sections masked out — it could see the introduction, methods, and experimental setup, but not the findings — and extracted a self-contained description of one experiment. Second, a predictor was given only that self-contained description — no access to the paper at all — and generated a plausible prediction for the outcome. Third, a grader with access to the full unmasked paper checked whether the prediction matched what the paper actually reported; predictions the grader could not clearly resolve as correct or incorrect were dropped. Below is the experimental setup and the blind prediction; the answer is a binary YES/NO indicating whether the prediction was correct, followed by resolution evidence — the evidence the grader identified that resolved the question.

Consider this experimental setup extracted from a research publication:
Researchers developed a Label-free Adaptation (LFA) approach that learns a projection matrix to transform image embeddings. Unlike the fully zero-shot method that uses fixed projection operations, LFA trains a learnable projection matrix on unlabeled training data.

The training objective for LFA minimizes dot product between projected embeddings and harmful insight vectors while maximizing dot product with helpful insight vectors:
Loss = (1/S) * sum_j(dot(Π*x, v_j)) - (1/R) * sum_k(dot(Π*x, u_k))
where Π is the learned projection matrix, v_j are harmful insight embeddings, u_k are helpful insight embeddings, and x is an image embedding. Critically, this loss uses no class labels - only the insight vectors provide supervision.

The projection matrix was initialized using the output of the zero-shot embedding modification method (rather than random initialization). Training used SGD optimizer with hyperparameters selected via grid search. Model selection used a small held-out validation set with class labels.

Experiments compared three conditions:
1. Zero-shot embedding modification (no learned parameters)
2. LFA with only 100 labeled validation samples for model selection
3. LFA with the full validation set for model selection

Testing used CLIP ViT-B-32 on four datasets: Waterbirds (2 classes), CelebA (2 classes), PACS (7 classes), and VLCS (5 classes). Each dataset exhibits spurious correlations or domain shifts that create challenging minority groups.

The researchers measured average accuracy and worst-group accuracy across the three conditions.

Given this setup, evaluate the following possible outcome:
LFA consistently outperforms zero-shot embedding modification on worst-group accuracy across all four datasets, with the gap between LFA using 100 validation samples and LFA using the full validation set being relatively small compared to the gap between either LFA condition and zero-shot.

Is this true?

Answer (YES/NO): YES